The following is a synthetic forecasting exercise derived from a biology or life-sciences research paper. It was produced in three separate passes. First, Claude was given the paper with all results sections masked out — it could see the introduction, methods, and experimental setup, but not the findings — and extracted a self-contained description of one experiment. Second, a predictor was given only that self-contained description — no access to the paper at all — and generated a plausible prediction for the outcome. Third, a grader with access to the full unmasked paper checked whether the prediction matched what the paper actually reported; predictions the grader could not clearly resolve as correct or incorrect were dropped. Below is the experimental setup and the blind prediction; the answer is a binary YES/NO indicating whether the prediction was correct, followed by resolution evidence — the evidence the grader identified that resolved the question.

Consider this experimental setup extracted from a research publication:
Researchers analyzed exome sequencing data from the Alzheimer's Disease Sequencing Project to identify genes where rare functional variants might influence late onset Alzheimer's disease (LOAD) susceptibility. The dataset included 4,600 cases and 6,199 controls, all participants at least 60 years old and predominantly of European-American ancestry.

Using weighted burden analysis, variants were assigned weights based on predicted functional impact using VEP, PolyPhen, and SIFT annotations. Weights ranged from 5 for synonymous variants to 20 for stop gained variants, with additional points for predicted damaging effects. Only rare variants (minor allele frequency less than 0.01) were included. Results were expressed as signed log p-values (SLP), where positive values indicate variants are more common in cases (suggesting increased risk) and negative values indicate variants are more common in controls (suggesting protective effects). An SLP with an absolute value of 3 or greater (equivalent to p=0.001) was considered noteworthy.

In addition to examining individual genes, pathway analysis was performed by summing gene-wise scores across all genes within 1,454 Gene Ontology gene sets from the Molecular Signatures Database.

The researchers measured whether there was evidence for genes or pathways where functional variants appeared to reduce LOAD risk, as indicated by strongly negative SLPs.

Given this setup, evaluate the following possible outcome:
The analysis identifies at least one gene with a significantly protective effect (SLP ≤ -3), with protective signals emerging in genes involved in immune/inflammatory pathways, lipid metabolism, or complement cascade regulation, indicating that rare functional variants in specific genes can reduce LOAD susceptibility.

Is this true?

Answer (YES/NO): NO